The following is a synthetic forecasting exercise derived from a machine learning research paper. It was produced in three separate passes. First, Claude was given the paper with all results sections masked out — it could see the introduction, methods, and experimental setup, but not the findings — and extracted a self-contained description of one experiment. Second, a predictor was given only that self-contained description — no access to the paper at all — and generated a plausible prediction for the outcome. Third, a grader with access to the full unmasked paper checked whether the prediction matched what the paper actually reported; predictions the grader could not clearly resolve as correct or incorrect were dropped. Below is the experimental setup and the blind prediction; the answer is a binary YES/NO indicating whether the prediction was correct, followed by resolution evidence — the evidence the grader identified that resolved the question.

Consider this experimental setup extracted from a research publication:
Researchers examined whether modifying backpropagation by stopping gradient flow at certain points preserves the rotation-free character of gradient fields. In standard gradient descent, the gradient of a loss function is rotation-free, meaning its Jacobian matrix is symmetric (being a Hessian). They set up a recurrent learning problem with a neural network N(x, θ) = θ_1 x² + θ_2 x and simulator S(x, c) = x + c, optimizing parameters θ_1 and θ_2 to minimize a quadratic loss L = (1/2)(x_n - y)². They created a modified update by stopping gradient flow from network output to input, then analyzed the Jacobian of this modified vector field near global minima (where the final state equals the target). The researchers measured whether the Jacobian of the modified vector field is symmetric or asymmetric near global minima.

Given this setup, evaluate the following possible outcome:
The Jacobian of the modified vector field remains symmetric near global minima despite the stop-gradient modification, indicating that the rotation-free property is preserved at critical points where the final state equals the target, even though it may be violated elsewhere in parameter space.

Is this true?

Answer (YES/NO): NO